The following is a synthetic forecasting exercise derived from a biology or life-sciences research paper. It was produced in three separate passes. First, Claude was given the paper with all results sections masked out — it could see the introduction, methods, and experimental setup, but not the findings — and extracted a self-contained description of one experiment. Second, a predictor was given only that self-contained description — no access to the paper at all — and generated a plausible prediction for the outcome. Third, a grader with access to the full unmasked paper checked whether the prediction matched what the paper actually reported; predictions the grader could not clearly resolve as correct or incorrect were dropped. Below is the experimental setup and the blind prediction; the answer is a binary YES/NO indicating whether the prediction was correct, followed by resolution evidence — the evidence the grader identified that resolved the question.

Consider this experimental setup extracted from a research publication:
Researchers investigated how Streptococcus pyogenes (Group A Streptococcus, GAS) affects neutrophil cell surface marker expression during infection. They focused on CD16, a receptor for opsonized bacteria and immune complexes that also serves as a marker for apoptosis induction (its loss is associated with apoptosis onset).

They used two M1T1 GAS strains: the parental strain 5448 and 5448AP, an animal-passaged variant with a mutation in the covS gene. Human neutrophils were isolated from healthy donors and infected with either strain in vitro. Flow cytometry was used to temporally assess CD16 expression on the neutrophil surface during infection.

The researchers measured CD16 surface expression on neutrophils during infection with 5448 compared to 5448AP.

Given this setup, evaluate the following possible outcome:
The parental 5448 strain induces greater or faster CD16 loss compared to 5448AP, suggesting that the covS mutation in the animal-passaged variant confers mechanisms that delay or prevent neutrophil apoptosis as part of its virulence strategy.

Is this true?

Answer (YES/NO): YES